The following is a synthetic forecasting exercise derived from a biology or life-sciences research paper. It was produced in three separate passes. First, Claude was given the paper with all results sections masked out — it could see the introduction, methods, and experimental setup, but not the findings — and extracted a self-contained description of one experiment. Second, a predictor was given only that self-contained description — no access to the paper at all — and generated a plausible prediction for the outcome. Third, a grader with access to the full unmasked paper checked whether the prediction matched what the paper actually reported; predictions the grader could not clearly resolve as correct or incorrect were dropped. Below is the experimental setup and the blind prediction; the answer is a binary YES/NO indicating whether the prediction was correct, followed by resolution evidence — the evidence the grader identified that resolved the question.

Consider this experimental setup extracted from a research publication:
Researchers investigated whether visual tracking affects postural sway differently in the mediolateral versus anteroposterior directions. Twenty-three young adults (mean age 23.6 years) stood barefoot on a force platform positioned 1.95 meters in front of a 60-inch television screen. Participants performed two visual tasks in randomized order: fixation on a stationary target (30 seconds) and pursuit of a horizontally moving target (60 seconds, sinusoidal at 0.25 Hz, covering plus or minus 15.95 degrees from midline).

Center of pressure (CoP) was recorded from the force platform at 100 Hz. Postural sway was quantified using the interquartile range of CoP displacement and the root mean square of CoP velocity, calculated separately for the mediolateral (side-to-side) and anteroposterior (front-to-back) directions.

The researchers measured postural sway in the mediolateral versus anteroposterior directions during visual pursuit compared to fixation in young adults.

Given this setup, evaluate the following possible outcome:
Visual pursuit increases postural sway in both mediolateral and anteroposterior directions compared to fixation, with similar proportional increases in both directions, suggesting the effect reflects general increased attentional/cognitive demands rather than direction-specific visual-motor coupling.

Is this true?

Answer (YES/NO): NO